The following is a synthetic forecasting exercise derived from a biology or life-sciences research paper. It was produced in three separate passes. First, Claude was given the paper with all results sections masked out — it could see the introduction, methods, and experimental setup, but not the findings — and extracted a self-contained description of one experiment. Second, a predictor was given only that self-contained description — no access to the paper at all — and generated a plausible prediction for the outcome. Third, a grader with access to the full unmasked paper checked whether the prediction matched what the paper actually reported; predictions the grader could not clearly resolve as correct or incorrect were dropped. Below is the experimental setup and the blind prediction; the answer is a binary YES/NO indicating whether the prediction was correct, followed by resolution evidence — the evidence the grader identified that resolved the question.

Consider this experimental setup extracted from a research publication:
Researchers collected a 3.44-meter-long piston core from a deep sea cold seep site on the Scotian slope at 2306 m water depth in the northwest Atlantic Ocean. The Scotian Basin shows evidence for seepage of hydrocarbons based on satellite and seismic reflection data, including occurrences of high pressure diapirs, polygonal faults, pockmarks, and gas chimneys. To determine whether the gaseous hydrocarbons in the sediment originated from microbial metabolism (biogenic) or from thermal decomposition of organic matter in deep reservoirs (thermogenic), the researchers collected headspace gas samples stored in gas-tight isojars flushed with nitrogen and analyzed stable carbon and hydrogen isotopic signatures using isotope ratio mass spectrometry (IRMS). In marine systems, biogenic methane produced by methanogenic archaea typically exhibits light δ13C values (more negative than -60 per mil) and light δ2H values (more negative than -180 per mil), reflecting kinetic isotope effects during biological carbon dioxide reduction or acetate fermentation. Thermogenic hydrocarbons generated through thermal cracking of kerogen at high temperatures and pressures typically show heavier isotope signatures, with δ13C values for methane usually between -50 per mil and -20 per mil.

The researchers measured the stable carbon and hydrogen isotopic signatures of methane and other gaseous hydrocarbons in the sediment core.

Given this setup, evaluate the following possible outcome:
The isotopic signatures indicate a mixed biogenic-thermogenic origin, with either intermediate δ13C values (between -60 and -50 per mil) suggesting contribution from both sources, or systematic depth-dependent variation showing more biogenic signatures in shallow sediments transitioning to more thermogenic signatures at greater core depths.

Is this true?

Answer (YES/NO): NO